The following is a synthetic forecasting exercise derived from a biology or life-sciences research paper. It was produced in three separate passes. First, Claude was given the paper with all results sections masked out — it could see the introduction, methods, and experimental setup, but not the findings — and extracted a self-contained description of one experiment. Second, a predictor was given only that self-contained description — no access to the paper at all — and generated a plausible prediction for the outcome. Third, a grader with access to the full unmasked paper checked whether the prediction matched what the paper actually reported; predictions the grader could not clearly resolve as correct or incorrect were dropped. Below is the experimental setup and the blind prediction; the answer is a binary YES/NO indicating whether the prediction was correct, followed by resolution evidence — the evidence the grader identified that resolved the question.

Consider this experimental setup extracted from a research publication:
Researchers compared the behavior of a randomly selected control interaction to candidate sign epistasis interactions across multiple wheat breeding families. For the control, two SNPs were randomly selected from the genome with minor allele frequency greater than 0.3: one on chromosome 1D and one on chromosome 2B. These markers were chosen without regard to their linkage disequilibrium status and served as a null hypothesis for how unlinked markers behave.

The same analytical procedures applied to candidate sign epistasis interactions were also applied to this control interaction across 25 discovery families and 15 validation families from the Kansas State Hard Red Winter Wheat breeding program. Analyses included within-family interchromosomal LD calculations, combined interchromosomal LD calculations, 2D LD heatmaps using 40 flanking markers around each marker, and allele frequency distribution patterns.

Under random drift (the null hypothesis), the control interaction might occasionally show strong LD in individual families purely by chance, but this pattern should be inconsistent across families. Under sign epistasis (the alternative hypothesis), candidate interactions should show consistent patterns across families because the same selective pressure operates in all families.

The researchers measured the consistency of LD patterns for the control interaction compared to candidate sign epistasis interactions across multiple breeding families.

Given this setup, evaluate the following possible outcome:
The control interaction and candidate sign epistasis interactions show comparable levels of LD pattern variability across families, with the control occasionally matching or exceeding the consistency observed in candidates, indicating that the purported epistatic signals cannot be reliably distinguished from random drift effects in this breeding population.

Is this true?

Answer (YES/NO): NO